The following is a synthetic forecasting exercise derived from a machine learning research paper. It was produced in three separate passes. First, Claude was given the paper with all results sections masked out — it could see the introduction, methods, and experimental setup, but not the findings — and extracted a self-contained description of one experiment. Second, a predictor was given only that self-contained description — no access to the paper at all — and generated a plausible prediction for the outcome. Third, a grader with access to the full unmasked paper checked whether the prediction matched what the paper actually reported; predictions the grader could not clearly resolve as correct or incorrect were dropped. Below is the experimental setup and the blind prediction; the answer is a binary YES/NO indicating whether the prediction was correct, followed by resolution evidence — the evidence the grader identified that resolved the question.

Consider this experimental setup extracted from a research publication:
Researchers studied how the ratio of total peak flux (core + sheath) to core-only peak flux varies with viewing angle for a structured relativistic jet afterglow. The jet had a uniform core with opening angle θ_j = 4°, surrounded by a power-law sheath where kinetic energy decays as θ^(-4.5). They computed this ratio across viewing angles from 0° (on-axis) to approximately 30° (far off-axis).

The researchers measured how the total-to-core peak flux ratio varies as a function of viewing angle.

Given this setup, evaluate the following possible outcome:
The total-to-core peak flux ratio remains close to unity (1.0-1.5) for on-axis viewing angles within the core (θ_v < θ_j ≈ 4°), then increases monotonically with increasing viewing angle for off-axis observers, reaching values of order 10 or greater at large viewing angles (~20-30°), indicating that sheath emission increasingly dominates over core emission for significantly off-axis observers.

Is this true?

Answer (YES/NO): NO